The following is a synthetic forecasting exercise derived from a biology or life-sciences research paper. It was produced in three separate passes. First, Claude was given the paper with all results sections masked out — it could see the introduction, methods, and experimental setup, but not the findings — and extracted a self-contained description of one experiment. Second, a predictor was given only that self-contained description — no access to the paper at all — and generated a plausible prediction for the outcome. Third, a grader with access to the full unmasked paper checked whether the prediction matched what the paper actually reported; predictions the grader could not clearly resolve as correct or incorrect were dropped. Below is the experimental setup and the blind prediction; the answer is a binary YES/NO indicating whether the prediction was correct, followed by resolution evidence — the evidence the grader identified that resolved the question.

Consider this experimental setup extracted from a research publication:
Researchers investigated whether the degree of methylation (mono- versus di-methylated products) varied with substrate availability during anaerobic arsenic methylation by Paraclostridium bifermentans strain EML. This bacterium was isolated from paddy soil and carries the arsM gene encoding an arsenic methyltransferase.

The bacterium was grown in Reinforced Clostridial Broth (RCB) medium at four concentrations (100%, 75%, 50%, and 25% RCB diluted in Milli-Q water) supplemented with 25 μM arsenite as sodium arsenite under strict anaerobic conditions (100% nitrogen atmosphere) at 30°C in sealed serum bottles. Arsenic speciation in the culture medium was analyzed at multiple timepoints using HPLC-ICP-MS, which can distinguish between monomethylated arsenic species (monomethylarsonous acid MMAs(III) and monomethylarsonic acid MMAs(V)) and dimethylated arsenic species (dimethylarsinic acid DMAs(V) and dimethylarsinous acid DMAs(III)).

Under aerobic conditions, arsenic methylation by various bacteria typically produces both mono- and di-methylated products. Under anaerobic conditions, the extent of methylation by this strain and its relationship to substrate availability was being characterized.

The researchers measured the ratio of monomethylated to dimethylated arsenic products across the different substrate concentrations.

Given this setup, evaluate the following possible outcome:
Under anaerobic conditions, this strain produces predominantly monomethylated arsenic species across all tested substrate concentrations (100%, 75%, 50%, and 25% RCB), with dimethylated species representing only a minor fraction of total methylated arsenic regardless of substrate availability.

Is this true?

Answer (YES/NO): YES